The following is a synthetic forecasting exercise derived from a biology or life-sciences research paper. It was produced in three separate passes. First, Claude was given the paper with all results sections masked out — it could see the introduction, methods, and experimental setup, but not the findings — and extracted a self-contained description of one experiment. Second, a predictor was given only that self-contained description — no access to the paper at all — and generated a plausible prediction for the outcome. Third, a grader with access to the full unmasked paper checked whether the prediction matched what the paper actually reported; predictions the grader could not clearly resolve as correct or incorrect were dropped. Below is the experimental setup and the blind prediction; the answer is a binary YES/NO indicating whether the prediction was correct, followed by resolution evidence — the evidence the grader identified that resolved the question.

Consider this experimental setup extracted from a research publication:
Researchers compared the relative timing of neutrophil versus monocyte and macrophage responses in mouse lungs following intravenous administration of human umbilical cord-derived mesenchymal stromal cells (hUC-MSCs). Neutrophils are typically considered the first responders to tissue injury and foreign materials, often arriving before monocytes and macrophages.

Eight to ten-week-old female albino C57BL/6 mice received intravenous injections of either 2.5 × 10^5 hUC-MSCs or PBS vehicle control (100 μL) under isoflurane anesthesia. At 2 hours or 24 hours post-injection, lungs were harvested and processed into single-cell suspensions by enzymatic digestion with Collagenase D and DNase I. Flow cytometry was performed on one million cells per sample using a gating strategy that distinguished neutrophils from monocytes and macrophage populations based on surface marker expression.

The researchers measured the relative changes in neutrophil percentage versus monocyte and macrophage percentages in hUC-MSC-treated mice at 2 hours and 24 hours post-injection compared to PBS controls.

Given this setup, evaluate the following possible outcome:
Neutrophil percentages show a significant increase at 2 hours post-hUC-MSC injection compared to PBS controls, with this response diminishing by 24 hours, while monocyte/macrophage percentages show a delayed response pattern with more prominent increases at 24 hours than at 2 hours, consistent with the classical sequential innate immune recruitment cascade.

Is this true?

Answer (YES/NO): NO